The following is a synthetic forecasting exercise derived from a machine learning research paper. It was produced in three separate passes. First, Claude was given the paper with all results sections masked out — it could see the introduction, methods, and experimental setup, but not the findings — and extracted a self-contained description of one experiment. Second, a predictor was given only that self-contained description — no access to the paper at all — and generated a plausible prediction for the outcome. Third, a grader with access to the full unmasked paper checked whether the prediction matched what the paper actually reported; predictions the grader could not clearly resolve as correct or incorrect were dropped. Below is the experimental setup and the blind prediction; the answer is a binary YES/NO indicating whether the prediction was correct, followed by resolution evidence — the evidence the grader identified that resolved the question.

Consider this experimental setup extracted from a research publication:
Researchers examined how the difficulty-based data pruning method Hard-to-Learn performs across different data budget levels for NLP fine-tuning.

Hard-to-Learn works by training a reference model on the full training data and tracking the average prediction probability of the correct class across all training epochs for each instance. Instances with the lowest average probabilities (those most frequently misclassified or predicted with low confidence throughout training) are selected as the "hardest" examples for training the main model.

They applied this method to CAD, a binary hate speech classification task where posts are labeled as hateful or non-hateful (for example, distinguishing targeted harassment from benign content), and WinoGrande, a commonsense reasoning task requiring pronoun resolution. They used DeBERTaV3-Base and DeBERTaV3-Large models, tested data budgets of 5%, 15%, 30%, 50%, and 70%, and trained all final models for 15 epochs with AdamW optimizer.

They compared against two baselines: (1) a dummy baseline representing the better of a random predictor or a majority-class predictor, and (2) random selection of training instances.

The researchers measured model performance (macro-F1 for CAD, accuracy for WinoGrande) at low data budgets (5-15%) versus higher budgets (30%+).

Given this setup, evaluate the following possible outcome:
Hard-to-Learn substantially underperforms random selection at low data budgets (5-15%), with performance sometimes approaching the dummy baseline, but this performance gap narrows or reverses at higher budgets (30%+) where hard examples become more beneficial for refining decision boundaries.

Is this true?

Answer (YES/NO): YES